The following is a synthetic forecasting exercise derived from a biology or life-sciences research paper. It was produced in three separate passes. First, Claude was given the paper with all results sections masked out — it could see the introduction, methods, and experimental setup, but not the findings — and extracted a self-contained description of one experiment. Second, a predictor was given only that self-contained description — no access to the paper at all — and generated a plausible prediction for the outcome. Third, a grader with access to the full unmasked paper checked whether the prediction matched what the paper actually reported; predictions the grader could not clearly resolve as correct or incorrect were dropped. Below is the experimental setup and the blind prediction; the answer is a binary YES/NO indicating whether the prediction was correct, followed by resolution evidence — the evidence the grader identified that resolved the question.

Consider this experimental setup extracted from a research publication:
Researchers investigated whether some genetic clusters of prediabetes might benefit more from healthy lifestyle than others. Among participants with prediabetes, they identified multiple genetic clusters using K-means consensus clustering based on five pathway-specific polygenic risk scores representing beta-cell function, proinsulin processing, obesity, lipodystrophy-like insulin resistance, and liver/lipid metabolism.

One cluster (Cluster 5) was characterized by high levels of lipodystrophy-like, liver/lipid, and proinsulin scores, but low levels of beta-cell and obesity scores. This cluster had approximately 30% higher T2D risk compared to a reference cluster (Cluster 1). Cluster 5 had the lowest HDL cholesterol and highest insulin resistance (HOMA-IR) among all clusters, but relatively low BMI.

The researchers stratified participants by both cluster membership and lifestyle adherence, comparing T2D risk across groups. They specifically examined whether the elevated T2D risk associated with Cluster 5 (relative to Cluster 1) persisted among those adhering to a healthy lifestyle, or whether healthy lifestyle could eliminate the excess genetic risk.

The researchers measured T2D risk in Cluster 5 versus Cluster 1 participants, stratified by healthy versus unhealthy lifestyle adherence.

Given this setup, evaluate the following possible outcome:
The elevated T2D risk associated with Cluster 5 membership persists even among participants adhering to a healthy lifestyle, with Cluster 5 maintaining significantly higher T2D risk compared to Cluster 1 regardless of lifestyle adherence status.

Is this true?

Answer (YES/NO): NO